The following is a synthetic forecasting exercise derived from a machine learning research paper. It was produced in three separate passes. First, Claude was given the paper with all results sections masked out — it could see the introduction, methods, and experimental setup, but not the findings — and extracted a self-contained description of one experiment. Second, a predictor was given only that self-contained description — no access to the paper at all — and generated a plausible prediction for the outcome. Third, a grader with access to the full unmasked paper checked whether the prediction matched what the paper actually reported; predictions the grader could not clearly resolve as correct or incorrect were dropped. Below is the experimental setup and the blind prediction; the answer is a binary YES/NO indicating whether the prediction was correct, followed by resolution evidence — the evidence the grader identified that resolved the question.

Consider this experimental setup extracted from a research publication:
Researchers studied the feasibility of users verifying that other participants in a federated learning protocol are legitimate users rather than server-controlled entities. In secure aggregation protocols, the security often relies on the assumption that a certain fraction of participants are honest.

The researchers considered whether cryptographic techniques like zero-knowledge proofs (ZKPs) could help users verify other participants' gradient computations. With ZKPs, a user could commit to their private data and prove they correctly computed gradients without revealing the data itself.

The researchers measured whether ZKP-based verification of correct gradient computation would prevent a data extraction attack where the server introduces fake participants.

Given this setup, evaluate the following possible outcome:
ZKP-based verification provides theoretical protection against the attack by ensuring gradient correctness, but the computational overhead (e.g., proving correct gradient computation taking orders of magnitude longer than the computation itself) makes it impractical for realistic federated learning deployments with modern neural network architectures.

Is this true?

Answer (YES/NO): NO